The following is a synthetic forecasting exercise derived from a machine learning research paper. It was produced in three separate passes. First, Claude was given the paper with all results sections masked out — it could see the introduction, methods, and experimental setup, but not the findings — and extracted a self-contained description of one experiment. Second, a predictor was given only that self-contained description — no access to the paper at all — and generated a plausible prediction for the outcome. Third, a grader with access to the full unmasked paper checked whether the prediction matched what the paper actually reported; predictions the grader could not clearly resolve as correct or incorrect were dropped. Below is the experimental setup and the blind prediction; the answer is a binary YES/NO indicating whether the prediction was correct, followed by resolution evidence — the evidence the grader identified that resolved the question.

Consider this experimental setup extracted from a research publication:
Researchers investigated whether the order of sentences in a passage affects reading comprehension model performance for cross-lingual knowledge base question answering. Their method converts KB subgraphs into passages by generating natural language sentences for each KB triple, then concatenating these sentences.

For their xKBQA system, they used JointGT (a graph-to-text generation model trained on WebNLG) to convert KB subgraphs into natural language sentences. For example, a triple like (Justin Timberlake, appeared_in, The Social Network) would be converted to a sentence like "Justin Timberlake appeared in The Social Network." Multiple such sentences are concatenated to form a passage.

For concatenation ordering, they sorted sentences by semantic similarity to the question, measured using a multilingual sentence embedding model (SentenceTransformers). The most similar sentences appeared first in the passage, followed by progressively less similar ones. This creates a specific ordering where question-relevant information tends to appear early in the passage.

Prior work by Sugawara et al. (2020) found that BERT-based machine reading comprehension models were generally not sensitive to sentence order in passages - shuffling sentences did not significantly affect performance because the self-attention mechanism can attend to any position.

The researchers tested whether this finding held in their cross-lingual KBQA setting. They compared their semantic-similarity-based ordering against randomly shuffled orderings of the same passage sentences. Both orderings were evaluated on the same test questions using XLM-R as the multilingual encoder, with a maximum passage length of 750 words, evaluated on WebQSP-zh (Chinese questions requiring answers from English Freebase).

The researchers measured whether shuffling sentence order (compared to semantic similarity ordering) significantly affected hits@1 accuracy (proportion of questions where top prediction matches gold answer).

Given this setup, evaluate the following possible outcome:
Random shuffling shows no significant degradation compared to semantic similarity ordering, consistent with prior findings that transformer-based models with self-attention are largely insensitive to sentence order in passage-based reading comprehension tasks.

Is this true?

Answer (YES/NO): YES